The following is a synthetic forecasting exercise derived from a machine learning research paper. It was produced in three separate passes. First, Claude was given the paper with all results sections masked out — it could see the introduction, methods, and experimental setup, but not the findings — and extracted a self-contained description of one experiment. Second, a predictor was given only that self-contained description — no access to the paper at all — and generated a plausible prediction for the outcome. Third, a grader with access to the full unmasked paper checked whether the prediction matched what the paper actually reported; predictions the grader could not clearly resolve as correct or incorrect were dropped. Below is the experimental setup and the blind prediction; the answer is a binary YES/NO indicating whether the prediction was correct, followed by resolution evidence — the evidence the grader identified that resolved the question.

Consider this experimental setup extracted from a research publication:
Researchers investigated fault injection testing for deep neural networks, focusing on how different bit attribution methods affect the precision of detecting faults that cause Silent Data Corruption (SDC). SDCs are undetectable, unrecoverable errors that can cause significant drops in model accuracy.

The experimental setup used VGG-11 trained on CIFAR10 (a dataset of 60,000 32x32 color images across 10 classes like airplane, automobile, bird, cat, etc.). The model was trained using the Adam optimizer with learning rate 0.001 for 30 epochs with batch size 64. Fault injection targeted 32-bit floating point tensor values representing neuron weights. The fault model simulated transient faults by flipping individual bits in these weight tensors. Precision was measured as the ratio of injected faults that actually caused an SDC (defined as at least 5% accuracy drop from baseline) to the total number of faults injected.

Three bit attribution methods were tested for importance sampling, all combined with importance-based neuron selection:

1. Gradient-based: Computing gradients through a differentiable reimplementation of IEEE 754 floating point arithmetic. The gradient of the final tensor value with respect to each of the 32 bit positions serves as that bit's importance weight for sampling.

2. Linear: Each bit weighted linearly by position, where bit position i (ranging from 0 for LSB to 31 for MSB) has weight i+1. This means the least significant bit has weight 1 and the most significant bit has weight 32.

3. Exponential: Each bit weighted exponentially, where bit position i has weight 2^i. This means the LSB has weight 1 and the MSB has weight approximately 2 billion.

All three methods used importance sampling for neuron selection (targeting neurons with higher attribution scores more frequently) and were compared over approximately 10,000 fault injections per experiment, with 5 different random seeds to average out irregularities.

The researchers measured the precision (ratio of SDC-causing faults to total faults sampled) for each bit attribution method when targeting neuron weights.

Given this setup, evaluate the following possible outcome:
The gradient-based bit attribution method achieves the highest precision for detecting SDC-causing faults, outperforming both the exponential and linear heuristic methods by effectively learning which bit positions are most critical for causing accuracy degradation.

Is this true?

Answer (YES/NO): NO